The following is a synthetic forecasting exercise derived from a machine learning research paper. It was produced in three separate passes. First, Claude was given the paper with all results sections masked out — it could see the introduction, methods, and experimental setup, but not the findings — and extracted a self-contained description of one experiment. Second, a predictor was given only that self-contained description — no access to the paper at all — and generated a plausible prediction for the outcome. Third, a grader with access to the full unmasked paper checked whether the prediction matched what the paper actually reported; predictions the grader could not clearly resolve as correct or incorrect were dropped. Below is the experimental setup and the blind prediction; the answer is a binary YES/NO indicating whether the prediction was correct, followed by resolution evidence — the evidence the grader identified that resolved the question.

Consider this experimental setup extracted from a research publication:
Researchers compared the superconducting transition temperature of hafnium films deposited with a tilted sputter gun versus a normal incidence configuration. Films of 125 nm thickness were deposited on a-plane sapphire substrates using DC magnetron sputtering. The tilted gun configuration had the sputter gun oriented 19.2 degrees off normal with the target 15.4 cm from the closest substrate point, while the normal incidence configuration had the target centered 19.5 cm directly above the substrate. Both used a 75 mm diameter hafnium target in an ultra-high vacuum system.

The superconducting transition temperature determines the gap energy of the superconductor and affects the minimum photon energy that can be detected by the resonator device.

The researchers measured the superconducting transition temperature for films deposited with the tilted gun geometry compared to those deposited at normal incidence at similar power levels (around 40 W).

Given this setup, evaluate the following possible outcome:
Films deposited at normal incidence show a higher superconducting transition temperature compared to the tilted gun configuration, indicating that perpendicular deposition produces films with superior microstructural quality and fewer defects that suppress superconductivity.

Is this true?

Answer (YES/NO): NO